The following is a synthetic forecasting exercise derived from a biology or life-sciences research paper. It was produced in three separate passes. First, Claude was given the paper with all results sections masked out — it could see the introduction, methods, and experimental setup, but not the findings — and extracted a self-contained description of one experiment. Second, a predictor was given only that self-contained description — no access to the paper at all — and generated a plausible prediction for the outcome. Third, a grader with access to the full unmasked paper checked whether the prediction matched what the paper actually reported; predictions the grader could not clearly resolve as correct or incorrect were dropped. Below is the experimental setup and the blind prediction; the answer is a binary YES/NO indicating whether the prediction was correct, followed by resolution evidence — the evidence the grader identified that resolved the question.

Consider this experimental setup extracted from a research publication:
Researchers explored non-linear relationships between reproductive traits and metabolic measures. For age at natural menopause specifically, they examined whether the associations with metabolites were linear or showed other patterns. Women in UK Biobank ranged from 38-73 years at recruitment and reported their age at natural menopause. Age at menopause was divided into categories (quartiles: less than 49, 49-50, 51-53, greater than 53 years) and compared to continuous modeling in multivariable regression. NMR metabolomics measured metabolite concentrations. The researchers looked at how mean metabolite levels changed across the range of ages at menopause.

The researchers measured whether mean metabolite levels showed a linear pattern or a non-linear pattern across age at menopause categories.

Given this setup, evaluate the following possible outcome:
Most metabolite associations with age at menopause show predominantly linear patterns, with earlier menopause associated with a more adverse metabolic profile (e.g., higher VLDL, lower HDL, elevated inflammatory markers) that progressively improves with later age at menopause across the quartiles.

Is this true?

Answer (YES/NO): NO